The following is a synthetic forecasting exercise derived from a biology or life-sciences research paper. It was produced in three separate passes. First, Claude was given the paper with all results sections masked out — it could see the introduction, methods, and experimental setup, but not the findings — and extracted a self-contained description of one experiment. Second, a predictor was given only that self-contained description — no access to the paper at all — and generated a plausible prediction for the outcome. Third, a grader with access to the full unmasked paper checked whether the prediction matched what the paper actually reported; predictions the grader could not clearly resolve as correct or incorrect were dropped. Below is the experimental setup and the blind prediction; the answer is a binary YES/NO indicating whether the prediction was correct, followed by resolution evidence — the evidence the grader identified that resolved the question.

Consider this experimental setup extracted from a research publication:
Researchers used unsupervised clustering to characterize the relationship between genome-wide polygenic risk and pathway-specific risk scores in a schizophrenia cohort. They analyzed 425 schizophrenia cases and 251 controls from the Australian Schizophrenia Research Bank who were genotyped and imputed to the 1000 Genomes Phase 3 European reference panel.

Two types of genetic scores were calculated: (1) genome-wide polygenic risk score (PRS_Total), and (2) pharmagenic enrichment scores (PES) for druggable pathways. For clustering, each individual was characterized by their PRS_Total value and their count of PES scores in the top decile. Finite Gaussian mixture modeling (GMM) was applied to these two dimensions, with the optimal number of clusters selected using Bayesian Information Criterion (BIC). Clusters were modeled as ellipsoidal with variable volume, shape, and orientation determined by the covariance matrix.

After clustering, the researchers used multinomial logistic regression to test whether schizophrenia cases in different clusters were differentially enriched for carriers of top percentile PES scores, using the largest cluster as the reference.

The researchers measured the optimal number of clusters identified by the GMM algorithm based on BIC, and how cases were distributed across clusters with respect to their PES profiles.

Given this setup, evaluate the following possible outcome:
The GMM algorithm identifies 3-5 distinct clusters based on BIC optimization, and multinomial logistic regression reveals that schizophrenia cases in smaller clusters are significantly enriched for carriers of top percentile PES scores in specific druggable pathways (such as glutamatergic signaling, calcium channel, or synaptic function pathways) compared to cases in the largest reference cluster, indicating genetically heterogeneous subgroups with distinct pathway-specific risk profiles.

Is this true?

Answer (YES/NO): NO